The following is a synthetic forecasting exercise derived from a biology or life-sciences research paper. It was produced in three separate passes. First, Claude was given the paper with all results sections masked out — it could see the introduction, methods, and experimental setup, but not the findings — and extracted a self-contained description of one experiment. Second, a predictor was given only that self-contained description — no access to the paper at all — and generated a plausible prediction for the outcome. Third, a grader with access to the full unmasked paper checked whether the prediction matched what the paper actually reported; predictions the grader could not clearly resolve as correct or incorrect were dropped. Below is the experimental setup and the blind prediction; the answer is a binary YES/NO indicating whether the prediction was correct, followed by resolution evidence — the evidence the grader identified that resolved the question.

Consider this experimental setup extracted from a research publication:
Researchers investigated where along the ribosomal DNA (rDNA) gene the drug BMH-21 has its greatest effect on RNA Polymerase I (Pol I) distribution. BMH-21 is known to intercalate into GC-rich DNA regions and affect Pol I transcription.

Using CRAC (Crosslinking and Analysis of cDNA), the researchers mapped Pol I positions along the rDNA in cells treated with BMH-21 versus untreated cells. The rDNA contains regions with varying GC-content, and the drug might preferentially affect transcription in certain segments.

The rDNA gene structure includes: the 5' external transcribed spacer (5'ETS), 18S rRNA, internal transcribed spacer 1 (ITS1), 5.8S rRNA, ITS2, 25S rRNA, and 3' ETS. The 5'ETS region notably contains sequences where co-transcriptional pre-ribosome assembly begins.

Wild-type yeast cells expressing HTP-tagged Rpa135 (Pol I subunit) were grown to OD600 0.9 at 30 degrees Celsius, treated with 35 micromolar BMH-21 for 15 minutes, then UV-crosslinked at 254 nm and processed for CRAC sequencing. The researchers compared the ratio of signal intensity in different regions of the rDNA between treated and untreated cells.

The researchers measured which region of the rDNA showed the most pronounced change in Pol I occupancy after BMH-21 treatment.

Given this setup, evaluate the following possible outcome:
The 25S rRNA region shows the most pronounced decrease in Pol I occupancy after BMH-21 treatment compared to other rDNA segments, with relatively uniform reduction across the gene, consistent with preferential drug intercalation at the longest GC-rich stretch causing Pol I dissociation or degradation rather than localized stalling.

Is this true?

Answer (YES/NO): NO